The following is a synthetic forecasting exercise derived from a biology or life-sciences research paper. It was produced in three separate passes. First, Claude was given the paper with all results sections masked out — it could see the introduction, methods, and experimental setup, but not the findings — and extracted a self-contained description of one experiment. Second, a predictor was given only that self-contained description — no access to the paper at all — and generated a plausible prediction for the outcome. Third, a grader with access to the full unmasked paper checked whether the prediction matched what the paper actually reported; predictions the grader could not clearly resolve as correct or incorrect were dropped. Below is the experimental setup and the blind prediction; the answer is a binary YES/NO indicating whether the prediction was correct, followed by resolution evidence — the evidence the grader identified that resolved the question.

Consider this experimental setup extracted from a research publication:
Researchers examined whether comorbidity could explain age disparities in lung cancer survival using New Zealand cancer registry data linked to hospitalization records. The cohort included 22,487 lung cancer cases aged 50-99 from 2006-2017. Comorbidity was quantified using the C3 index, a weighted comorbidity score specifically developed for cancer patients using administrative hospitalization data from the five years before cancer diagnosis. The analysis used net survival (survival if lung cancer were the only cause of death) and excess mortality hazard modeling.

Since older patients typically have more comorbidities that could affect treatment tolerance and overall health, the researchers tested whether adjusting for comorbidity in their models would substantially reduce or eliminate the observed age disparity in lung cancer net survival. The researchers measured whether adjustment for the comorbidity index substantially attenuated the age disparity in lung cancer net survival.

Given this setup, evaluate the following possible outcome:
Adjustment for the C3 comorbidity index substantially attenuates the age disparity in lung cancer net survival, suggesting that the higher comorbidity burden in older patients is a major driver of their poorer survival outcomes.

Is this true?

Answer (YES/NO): NO